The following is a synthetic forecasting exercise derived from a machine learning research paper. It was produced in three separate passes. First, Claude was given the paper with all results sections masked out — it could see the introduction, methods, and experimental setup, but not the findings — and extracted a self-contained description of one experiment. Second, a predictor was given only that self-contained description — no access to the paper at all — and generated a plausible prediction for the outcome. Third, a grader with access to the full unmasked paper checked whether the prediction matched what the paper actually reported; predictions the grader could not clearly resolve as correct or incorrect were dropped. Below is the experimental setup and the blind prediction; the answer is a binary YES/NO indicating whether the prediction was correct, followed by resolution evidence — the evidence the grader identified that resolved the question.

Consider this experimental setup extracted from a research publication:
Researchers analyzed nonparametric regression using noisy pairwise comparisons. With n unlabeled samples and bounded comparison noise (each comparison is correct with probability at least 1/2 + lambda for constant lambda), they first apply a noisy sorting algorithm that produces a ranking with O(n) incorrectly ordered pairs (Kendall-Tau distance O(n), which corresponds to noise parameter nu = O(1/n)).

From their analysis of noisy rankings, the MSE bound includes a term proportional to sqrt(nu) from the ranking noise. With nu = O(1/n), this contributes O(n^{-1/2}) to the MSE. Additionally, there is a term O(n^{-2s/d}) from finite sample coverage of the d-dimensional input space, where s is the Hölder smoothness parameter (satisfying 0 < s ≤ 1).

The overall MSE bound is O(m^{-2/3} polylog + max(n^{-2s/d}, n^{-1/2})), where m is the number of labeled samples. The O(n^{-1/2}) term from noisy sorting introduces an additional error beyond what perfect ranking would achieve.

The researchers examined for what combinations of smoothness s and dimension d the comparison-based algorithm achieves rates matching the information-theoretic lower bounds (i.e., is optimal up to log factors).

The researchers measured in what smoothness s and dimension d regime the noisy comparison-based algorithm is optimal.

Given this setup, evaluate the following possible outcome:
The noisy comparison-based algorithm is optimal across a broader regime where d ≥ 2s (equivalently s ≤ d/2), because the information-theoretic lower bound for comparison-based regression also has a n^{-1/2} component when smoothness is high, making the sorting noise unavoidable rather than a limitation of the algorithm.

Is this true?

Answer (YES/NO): NO